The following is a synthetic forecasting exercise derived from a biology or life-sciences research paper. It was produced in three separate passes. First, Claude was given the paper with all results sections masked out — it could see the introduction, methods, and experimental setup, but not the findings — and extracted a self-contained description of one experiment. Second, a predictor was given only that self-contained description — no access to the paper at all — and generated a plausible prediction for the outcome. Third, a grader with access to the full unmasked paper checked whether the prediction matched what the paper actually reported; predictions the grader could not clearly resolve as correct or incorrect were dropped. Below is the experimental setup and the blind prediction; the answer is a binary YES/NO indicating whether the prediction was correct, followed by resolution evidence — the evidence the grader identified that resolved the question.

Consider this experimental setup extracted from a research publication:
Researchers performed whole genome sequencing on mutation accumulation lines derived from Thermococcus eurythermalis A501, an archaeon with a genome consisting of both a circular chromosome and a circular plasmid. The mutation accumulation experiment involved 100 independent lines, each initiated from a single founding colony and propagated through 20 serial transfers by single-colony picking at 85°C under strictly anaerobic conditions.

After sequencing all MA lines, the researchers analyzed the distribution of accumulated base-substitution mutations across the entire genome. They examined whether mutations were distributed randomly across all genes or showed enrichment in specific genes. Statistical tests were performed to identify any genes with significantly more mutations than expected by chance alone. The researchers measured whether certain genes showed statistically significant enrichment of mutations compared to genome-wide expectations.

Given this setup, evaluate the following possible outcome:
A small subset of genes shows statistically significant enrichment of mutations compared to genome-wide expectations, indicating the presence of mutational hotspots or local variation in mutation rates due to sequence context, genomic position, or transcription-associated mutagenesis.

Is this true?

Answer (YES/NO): NO